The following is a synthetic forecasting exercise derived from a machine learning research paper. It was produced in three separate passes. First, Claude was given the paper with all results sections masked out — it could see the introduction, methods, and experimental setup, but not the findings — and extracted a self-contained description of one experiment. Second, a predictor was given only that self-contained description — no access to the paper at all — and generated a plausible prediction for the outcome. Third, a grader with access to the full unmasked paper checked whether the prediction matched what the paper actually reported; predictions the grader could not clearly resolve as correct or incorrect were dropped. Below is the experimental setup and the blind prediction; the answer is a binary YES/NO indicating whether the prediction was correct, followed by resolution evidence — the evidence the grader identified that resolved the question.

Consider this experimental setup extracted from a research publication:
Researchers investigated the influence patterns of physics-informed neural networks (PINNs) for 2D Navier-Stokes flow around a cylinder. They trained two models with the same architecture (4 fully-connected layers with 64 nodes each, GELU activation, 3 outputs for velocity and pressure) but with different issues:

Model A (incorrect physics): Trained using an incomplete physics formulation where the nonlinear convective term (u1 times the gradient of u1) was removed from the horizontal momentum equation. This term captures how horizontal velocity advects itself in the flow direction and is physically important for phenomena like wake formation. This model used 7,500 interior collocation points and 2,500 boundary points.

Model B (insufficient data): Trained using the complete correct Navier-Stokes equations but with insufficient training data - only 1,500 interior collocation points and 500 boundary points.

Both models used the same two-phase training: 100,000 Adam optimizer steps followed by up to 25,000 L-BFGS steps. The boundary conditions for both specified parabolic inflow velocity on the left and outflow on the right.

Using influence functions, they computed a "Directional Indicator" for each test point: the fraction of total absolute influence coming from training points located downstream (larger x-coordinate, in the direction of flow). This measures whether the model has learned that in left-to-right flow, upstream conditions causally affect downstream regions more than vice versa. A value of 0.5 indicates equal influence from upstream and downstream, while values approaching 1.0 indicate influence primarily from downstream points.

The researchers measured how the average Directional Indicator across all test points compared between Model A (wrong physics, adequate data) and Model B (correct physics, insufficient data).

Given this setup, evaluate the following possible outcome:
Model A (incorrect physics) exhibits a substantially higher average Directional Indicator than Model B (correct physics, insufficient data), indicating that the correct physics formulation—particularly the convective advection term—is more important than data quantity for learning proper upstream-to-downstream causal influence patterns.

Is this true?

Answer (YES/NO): NO